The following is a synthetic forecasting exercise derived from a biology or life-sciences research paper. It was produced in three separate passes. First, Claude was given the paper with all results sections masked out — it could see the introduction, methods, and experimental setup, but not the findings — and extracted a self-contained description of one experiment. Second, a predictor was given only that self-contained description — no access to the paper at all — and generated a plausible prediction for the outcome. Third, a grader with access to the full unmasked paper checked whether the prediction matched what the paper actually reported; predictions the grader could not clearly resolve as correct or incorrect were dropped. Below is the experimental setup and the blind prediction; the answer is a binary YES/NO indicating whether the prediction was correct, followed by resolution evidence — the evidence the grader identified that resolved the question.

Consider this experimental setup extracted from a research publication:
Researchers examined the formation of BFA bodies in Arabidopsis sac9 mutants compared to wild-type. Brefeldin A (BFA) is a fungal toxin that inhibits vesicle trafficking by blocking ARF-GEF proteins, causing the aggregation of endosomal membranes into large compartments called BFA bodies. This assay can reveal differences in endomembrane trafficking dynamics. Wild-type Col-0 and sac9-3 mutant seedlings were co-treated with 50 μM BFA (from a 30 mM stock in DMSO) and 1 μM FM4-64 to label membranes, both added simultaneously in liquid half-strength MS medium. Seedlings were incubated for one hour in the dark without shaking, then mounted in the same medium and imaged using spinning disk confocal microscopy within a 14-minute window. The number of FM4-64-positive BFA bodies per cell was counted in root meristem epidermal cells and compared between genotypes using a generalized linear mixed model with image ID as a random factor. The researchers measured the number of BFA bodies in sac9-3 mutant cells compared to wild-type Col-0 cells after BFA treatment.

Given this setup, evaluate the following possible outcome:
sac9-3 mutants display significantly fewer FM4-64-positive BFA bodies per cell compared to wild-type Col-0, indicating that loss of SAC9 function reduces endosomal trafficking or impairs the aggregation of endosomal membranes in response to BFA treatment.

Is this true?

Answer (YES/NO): YES